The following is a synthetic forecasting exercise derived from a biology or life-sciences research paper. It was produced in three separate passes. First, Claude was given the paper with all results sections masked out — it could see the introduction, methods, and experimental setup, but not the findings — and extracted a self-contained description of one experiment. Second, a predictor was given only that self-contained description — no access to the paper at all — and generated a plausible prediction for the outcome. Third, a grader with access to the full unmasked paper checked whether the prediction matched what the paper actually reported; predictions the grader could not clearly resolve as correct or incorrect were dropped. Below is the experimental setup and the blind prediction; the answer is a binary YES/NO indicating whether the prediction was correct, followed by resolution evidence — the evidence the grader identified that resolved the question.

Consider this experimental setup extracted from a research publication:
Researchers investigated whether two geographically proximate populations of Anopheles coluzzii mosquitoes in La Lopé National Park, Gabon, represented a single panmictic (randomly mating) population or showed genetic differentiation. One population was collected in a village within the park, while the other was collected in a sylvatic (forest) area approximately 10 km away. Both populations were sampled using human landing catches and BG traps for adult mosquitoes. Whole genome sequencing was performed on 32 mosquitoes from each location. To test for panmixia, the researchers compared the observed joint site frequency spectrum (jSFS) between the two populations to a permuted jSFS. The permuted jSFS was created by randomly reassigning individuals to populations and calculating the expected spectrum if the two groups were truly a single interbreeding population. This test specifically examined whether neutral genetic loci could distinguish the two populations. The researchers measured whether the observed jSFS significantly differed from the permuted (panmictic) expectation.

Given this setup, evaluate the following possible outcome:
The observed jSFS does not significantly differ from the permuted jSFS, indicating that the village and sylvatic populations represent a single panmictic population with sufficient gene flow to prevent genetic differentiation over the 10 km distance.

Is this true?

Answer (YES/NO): YES